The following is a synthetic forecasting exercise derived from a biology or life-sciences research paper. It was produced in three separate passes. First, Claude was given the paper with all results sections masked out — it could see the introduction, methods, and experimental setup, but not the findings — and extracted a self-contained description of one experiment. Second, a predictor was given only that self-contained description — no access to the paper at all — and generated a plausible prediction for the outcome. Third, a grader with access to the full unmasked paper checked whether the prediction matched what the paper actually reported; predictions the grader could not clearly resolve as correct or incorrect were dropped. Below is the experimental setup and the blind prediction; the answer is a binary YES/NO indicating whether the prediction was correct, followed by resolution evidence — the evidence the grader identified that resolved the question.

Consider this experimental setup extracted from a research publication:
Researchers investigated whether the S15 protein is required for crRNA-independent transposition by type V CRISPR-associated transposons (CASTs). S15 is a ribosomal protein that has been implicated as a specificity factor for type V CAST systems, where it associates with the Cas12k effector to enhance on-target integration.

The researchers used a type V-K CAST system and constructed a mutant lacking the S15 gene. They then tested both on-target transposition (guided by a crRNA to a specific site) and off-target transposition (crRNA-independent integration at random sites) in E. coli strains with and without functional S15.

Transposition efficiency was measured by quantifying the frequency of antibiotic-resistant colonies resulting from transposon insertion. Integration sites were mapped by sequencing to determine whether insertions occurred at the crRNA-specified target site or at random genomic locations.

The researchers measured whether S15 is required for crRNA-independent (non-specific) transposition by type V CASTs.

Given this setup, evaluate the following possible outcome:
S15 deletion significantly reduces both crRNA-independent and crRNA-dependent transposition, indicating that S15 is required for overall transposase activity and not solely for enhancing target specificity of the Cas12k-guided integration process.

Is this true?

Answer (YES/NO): NO